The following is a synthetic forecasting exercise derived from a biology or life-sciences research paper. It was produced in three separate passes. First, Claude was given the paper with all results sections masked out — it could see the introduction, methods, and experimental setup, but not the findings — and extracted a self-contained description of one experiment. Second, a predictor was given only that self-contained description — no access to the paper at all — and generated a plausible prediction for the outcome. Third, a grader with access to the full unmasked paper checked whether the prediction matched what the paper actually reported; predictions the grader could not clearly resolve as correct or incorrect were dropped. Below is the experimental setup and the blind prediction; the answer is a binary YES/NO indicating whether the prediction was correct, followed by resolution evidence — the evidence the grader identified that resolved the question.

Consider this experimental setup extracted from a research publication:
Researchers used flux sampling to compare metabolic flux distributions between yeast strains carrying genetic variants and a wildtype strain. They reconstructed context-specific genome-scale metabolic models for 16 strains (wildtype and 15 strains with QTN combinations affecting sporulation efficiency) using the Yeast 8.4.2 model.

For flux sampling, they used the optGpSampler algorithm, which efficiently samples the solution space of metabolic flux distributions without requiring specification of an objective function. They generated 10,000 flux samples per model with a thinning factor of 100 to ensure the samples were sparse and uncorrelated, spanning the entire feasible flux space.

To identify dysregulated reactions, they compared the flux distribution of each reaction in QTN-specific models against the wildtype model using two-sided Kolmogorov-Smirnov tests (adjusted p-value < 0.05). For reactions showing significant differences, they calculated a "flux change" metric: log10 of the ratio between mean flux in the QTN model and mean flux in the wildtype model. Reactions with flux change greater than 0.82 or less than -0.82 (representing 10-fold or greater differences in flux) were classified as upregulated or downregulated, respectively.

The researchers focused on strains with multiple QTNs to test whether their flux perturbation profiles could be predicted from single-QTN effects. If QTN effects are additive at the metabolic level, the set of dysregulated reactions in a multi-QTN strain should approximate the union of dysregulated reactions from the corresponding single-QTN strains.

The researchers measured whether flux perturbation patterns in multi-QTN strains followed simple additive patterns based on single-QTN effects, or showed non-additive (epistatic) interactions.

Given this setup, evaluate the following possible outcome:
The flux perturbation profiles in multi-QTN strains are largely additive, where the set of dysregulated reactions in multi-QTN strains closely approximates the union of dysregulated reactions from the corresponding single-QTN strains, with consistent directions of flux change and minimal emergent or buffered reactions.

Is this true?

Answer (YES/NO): NO